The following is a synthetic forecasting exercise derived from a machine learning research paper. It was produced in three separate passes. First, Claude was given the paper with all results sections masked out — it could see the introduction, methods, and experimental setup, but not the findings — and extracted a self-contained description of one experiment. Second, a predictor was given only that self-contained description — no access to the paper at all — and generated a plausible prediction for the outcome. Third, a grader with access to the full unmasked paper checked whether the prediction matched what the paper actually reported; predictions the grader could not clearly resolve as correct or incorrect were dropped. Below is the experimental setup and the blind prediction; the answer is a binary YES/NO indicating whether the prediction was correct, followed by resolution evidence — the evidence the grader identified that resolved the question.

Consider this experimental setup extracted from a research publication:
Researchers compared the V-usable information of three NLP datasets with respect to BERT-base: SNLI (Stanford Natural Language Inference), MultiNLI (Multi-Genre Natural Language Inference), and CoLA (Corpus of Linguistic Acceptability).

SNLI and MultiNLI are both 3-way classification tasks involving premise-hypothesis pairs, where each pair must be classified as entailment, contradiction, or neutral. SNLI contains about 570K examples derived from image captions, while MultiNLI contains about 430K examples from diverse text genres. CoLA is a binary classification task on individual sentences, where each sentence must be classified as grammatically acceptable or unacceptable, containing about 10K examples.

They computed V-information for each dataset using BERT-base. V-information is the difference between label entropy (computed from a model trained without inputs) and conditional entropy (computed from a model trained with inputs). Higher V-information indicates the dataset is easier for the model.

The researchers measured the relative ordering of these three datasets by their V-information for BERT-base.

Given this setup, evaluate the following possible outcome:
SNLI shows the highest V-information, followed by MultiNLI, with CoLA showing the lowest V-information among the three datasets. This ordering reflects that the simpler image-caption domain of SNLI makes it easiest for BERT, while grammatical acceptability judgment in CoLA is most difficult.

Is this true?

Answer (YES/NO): YES